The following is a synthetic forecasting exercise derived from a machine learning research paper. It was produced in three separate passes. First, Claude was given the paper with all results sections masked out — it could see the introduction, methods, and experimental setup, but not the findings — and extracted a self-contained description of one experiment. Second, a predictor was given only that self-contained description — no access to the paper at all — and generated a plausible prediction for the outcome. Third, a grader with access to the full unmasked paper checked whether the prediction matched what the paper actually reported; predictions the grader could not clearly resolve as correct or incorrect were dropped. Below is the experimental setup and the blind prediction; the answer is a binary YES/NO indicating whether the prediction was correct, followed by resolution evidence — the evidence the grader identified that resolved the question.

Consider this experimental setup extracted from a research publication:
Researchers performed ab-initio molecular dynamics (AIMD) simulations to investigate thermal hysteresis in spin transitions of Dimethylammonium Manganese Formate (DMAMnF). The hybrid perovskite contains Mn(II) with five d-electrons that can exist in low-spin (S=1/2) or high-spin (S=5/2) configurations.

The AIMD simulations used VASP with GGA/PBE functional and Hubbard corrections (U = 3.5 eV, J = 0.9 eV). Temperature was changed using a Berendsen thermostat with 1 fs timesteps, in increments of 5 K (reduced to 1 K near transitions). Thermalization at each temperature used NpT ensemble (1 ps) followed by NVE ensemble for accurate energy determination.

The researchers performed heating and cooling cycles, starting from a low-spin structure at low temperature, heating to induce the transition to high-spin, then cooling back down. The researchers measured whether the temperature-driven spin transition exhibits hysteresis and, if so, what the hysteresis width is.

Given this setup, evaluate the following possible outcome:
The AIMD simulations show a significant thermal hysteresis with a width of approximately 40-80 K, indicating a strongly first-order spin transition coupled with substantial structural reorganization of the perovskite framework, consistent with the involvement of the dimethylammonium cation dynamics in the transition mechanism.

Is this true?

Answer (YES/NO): YES